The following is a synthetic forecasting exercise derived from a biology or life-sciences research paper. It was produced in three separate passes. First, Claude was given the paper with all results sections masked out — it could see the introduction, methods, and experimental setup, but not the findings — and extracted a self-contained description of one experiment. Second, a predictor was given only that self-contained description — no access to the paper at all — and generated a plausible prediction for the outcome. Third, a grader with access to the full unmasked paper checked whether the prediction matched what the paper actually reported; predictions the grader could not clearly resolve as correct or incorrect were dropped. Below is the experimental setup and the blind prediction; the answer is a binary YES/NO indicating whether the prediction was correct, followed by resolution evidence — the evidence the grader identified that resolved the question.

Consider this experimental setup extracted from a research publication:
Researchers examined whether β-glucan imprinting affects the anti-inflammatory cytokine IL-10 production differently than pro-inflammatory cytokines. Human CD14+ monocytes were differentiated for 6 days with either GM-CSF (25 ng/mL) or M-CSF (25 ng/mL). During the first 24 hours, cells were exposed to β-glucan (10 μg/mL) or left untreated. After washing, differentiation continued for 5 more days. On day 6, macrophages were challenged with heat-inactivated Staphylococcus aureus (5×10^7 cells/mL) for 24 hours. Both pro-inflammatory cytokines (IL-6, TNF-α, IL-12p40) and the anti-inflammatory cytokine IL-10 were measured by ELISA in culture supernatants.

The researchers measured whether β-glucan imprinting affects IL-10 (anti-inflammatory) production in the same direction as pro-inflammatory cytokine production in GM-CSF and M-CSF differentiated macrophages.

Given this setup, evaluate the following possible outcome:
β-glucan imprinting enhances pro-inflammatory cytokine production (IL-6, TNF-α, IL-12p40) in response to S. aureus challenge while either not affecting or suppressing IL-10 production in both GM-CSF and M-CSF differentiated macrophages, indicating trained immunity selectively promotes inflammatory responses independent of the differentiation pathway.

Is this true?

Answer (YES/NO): NO